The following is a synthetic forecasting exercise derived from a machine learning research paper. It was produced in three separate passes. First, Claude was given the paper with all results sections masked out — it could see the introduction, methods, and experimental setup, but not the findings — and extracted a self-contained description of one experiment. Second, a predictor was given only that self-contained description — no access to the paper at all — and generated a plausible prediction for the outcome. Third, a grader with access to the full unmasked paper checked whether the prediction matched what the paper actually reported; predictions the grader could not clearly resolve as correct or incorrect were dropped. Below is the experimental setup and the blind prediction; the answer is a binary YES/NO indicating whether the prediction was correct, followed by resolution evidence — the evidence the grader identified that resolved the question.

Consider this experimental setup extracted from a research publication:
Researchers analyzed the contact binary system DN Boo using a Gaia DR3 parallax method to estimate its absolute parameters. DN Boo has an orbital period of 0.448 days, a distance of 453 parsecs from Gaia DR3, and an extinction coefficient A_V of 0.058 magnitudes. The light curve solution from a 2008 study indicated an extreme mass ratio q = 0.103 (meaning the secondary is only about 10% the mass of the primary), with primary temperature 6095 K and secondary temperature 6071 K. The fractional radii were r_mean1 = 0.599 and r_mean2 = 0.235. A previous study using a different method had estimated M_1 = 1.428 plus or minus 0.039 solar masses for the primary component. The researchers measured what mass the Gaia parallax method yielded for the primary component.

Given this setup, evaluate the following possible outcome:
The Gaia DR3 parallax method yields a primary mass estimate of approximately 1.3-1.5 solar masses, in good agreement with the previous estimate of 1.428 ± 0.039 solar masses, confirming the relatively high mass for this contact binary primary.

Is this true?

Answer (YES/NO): NO